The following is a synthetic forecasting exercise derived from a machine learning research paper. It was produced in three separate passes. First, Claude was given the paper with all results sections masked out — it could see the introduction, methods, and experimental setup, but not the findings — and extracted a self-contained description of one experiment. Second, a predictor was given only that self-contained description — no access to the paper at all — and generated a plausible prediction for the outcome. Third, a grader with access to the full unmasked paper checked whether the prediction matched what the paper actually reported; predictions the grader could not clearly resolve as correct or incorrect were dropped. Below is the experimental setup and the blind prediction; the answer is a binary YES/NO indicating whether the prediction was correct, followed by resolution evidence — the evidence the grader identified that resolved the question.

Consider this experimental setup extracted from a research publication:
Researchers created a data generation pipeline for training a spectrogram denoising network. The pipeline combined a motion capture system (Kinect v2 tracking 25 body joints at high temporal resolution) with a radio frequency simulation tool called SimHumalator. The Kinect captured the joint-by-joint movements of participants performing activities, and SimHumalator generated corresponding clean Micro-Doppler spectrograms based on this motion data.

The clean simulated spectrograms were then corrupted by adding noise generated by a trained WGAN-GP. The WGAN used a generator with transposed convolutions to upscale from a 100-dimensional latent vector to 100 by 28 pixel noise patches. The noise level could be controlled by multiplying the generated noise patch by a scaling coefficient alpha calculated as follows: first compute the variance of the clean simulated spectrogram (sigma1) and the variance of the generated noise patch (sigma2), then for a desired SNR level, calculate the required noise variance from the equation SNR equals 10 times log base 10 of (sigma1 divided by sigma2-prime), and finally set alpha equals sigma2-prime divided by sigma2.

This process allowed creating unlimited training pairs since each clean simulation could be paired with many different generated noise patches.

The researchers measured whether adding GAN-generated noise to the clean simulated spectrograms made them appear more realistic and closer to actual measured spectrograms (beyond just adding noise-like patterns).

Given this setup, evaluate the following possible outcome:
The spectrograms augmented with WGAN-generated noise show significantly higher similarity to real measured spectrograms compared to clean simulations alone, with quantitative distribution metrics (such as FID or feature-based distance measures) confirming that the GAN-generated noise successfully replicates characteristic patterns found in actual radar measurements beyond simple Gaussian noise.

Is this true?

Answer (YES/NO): NO